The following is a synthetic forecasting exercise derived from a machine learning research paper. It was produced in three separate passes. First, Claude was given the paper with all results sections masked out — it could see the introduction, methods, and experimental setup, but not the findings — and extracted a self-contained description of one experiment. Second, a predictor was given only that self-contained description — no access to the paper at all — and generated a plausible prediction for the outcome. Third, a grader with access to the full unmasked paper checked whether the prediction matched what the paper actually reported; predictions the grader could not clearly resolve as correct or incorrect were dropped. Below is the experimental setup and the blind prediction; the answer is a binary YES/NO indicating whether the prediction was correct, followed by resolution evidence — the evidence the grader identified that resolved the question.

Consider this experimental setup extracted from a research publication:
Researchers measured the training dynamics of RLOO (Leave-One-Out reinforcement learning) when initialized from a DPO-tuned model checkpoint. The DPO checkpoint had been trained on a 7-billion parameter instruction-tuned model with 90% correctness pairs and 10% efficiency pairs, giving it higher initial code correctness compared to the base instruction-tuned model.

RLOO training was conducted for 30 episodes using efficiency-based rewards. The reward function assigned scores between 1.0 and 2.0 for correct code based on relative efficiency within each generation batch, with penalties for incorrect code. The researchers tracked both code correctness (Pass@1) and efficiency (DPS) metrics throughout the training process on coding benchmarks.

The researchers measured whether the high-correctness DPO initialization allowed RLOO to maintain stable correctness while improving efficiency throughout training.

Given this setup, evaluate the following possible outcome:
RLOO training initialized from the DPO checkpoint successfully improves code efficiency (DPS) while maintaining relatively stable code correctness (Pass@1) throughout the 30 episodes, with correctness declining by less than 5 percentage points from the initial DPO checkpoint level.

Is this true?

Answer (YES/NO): YES